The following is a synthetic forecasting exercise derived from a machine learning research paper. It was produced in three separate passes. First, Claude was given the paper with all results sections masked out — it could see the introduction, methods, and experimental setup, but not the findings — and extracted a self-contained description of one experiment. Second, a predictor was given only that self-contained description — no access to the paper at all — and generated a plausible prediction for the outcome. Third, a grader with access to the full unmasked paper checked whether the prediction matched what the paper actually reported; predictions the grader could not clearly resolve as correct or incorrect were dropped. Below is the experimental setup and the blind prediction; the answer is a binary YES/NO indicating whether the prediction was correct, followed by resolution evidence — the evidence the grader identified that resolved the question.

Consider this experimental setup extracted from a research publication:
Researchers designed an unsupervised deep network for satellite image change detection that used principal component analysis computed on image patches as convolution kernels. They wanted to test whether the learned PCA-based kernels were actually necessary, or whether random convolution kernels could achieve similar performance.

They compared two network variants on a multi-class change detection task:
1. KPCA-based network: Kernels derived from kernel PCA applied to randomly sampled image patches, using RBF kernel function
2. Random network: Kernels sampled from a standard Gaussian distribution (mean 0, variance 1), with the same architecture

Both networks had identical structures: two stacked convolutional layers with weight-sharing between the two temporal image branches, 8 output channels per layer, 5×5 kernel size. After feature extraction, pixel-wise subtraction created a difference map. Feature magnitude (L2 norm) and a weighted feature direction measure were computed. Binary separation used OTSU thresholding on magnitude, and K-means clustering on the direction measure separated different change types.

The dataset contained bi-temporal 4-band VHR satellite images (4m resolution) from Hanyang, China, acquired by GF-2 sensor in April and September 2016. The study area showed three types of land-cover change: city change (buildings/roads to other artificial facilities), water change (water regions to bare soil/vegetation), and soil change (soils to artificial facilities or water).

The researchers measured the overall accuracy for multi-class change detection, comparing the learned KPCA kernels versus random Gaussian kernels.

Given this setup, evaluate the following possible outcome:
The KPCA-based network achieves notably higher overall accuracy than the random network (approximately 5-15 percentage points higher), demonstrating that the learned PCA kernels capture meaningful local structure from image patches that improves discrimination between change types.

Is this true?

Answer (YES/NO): YES